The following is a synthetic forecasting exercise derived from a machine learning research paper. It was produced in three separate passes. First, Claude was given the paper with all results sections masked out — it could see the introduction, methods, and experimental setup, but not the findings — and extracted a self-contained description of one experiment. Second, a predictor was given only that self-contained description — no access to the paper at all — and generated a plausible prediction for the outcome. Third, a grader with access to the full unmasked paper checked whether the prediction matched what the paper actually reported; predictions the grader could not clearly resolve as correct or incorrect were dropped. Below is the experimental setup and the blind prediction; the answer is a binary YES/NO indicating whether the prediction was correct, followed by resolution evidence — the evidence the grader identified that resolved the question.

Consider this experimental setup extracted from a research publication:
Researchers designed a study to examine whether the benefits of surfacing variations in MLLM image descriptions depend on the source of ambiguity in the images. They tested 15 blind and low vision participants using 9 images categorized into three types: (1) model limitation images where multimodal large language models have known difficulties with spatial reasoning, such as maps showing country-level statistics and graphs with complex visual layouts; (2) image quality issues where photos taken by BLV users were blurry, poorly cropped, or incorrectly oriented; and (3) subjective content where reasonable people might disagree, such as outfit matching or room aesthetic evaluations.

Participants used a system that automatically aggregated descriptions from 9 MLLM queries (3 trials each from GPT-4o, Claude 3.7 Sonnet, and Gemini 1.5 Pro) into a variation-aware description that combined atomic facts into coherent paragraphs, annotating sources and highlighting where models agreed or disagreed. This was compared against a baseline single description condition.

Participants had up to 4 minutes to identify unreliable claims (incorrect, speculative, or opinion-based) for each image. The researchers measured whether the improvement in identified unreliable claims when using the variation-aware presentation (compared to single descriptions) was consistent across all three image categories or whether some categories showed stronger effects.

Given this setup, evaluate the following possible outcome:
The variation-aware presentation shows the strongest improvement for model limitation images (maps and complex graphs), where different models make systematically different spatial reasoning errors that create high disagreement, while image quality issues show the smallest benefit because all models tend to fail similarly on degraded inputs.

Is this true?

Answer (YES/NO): YES